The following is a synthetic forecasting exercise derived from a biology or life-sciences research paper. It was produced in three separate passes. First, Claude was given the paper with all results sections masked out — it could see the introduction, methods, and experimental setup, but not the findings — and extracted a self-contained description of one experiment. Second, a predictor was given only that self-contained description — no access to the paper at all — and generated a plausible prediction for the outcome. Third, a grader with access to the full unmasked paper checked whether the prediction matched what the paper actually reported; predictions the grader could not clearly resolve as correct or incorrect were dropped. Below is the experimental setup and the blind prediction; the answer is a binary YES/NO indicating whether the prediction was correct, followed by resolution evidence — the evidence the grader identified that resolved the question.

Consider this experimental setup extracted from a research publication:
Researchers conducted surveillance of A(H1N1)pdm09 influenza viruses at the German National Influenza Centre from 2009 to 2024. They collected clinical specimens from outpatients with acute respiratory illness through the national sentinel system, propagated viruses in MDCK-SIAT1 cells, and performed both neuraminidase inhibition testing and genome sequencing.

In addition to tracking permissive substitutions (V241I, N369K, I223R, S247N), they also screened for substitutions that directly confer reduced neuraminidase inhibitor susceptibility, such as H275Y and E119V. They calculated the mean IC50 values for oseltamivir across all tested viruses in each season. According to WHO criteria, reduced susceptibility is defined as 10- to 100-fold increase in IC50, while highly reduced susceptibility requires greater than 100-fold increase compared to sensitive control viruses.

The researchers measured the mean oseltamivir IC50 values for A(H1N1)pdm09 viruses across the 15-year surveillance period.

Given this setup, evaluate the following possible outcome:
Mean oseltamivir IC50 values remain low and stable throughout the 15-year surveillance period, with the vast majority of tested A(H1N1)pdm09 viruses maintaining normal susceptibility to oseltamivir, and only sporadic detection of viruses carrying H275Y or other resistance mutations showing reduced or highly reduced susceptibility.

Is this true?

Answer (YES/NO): YES